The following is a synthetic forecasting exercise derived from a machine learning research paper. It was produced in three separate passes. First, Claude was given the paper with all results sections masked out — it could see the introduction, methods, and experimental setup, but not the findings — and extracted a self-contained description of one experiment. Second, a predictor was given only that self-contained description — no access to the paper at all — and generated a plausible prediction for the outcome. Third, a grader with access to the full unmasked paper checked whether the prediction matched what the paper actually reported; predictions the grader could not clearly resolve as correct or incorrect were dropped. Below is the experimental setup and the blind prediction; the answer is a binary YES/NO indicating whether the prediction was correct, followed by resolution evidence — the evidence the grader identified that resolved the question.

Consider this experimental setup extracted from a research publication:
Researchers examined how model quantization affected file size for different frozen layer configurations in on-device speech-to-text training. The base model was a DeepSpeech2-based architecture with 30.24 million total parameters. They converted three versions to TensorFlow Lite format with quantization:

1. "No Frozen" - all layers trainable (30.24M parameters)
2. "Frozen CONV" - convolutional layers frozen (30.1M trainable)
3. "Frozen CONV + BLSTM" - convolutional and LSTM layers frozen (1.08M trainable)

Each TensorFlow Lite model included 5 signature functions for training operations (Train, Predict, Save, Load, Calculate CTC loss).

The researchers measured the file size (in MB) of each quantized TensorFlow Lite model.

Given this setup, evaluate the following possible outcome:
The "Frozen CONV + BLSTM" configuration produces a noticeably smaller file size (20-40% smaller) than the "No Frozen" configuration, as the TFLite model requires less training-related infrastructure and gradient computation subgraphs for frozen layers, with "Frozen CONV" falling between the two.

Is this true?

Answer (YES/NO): NO